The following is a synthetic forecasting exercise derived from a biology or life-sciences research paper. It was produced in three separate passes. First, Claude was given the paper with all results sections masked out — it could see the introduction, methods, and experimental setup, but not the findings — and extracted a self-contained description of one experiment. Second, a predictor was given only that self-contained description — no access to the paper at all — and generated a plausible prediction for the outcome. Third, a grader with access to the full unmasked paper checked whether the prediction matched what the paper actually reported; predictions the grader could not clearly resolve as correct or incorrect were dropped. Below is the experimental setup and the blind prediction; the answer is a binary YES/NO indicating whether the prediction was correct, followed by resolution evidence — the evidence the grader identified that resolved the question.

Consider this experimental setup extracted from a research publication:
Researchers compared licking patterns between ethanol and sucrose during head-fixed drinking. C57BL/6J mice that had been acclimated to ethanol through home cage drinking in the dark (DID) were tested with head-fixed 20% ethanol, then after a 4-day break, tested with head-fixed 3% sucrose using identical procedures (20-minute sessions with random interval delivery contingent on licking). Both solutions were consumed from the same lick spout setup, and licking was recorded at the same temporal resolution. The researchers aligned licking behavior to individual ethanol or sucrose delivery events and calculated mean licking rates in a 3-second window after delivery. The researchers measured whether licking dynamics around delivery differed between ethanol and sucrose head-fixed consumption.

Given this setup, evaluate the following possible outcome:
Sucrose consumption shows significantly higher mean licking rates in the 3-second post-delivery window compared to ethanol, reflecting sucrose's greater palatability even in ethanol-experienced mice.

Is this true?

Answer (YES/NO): NO